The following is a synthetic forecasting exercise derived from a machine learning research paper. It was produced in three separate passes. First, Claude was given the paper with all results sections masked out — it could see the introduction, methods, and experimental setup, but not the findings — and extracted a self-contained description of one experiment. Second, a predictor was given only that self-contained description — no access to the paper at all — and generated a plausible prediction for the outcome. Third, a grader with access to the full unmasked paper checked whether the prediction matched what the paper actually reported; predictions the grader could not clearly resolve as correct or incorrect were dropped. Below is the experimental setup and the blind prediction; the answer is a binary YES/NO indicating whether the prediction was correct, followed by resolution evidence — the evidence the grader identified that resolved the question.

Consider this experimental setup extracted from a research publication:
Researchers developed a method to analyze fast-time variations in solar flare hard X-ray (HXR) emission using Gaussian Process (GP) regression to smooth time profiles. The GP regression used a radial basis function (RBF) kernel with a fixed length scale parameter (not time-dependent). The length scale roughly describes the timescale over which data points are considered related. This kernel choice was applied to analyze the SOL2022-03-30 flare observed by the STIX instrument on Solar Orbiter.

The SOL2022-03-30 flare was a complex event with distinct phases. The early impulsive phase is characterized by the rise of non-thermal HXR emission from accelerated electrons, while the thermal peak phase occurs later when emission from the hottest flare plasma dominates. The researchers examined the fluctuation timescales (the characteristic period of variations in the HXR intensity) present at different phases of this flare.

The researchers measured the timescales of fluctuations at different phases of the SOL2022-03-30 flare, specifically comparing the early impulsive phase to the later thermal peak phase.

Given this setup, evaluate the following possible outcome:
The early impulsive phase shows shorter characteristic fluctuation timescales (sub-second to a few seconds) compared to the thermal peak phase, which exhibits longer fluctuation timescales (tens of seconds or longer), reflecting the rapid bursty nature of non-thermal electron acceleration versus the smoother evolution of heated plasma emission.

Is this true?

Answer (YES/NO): NO